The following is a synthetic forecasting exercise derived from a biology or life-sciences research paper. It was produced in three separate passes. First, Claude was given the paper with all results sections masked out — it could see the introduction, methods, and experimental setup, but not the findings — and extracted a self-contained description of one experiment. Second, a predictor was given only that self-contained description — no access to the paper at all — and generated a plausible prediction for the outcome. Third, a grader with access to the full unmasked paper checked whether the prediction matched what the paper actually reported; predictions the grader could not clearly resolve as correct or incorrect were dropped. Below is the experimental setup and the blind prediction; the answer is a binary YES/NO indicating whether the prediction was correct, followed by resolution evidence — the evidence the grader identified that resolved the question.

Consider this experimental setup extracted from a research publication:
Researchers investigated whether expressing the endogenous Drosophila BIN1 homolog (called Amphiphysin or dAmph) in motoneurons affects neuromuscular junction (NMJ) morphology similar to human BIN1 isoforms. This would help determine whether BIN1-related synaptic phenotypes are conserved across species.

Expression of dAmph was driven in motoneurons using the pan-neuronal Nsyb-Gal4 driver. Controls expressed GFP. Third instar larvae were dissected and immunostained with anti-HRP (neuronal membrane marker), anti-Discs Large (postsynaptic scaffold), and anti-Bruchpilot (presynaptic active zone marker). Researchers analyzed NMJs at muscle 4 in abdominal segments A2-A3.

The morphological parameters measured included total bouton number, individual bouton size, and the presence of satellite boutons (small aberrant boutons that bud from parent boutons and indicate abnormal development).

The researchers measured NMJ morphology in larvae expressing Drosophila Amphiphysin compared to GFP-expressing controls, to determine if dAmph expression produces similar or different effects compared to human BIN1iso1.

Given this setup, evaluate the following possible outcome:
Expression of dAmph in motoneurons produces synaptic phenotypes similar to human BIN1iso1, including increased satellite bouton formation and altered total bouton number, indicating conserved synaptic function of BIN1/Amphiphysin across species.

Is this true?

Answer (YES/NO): NO